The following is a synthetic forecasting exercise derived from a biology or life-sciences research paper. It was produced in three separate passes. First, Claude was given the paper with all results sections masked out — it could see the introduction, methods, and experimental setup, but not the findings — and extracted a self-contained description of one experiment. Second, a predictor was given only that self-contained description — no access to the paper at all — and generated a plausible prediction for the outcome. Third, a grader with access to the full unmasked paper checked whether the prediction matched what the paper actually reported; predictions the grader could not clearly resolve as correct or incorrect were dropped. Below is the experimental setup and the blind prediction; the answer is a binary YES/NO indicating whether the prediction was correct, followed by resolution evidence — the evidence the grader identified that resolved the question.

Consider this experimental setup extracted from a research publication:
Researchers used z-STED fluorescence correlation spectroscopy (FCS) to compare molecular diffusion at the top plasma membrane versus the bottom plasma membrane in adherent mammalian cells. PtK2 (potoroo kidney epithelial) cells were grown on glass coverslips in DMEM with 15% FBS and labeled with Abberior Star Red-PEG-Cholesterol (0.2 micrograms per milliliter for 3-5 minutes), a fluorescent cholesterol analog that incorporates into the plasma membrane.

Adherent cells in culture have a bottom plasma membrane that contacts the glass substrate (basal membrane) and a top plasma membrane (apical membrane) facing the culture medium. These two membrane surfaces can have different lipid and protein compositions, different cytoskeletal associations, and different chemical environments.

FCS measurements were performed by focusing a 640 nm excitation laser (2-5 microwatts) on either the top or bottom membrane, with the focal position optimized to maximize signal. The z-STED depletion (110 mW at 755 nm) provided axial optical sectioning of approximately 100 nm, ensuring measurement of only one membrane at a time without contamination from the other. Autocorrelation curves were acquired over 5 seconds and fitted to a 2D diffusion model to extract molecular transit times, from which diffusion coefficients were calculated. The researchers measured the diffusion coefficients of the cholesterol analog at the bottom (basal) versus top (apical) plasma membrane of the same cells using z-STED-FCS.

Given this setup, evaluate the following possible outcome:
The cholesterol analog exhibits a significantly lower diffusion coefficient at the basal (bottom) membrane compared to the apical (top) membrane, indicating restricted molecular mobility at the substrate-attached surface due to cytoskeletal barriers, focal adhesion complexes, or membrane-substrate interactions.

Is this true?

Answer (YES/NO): NO